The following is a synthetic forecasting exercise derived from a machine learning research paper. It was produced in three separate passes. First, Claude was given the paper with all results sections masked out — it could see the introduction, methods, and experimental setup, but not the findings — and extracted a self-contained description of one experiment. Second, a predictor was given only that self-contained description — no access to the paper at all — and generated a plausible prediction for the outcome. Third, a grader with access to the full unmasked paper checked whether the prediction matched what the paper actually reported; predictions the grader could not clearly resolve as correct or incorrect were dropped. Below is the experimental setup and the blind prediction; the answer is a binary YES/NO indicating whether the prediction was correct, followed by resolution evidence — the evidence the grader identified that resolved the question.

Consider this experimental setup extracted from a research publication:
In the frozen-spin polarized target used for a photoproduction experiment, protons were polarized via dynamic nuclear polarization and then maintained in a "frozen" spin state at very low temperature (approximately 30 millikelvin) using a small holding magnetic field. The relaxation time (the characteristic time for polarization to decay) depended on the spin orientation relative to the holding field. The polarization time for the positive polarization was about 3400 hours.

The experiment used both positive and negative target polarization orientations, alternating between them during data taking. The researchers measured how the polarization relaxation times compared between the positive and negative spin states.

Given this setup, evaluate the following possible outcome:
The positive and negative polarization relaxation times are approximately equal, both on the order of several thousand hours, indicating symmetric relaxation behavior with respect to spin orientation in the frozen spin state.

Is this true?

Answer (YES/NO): NO